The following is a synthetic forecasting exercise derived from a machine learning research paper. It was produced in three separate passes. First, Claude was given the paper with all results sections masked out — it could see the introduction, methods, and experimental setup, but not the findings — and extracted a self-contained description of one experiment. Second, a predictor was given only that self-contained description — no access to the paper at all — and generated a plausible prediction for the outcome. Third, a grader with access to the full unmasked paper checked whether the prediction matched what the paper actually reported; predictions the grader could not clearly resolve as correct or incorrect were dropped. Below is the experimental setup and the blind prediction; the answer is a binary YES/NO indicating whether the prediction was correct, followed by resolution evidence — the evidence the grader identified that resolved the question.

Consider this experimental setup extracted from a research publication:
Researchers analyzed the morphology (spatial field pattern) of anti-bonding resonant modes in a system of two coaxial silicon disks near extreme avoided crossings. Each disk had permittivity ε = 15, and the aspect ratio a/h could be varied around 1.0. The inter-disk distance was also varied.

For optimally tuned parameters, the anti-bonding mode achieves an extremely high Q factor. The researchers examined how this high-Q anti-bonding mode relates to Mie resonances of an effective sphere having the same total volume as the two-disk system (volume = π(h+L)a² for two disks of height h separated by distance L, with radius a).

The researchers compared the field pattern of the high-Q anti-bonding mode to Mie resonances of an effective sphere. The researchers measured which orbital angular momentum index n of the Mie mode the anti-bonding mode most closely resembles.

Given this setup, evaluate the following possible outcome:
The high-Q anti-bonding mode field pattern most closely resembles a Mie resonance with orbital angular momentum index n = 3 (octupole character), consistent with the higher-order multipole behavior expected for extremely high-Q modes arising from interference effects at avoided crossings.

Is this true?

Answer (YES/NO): NO